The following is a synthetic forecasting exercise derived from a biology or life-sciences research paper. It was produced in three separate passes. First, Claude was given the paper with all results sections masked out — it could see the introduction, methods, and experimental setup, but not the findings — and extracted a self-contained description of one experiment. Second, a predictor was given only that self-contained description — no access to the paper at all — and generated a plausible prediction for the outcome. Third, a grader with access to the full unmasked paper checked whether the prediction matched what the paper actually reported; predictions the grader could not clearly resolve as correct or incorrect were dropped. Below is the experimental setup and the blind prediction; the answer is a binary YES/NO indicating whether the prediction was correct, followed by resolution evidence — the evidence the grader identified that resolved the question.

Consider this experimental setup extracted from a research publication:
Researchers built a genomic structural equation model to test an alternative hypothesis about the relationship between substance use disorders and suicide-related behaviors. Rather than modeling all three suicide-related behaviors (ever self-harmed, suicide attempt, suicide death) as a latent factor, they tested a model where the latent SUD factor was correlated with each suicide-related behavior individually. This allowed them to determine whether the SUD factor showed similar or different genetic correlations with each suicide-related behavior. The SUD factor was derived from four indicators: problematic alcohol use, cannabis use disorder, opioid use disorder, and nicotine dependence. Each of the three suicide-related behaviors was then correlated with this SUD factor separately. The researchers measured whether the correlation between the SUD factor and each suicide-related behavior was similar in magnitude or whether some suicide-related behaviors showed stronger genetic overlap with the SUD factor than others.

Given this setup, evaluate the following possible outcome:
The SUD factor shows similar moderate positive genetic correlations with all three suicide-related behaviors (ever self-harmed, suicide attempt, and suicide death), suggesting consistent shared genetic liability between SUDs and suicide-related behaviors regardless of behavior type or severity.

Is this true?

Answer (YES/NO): YES